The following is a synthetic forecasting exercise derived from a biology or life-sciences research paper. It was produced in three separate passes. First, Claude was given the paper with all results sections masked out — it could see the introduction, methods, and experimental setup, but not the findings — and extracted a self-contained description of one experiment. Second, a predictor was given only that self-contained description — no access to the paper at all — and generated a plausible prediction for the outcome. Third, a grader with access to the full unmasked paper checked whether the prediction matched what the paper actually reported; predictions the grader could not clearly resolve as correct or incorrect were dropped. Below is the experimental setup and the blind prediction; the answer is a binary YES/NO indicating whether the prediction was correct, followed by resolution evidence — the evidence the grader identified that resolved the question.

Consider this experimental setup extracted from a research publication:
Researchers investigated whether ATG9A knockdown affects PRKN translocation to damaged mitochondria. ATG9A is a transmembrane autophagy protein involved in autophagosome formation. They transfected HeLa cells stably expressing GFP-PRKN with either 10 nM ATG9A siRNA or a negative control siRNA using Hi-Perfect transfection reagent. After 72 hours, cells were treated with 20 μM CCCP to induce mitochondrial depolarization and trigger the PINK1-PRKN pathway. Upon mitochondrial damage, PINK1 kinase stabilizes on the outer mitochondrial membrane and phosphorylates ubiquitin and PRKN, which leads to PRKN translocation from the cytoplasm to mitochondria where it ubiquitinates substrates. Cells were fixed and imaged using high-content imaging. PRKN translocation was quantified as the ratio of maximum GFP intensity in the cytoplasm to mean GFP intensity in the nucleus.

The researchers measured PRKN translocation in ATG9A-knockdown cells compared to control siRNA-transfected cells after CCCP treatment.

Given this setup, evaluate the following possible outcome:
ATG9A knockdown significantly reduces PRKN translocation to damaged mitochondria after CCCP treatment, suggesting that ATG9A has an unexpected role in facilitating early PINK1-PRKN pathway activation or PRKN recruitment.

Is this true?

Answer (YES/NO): YES